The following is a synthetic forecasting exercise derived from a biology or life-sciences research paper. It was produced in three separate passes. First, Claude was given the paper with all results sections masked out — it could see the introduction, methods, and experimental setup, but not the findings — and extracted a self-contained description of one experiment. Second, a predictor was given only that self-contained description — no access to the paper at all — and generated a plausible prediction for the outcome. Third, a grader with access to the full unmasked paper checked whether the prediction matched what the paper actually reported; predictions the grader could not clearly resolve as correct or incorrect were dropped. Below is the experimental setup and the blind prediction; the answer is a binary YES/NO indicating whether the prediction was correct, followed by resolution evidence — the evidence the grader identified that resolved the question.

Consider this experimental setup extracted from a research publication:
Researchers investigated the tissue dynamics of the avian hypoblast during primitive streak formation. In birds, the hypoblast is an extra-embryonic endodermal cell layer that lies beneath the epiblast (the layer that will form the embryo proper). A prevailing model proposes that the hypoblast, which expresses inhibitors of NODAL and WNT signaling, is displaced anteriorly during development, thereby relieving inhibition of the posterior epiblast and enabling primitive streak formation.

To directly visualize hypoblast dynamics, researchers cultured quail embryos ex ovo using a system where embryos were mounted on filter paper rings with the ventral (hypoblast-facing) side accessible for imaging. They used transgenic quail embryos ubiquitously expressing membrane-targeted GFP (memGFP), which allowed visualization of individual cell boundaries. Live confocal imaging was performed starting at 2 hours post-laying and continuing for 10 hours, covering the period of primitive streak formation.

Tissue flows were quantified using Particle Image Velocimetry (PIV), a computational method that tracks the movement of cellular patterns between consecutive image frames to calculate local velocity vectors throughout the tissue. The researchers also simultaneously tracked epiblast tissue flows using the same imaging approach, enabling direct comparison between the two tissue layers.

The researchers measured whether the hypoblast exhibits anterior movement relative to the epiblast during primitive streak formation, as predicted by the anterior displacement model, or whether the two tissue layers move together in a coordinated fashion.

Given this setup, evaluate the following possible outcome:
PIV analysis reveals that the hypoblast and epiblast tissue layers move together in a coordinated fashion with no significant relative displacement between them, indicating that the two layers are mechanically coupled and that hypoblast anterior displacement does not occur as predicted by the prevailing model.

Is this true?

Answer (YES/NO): YES